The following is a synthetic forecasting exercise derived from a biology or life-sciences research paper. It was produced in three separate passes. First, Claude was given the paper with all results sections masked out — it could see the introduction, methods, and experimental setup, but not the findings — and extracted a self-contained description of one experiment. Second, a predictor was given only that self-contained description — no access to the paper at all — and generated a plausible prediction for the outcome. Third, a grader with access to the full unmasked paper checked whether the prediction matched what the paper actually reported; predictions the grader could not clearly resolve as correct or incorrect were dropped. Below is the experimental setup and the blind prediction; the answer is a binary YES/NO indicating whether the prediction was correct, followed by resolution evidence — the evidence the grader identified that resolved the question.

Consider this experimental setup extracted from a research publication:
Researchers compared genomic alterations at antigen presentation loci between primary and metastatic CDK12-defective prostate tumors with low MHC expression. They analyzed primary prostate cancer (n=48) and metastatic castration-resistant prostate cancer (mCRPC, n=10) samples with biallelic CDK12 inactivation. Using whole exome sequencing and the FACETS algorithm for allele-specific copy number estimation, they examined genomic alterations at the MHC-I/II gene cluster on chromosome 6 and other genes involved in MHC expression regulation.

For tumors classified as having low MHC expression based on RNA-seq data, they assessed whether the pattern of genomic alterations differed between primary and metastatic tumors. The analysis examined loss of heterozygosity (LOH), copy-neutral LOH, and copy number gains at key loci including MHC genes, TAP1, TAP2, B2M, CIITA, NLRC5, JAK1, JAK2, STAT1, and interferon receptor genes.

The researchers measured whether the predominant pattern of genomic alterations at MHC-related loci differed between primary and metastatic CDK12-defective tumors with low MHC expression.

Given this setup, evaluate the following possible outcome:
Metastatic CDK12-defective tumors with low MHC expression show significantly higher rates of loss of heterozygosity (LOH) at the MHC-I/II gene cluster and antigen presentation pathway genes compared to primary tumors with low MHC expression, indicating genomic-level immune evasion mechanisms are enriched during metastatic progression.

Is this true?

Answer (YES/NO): NO